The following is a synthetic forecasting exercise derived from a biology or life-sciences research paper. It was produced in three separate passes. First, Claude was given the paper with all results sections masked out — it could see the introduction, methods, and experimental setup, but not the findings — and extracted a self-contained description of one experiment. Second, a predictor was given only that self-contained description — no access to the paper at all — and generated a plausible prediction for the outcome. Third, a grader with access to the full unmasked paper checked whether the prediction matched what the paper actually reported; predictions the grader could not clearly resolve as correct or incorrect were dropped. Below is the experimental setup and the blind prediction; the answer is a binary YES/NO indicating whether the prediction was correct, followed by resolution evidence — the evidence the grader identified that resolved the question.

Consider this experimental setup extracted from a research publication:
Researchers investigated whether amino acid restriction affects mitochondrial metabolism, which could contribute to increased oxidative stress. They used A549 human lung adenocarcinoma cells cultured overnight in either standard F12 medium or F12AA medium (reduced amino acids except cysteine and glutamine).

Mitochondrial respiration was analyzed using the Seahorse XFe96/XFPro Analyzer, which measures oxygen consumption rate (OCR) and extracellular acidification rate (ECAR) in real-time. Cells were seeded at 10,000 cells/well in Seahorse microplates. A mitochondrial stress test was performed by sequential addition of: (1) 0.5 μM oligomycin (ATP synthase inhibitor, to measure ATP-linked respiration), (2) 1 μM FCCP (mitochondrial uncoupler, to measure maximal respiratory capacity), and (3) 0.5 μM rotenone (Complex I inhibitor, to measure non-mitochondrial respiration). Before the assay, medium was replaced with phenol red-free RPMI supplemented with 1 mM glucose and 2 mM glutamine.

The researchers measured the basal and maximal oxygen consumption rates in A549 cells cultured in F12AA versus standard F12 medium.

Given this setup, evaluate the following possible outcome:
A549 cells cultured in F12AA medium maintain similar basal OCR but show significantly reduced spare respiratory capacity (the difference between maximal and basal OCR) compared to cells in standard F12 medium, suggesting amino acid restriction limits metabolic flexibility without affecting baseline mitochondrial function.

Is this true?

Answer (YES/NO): NO